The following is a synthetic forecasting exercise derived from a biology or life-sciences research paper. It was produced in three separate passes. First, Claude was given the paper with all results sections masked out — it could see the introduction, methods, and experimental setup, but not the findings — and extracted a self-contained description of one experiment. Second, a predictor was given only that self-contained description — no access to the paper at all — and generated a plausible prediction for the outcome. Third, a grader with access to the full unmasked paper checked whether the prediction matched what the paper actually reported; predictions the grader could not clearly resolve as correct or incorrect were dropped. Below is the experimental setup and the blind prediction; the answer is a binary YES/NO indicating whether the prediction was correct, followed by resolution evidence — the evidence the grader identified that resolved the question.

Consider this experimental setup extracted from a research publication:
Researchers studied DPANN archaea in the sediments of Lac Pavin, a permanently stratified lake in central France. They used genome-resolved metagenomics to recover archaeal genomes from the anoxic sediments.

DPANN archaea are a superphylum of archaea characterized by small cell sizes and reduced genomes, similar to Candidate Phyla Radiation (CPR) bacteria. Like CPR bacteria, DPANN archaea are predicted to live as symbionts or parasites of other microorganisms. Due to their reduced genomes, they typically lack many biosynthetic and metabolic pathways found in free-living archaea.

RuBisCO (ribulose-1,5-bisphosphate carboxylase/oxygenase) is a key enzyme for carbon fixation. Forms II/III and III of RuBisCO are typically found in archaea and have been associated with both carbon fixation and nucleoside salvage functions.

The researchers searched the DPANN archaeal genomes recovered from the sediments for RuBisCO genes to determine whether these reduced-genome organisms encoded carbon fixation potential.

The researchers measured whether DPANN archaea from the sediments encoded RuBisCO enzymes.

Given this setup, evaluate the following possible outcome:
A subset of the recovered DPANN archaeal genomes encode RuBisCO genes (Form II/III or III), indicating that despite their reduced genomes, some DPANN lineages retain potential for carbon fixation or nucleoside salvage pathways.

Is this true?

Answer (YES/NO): YES